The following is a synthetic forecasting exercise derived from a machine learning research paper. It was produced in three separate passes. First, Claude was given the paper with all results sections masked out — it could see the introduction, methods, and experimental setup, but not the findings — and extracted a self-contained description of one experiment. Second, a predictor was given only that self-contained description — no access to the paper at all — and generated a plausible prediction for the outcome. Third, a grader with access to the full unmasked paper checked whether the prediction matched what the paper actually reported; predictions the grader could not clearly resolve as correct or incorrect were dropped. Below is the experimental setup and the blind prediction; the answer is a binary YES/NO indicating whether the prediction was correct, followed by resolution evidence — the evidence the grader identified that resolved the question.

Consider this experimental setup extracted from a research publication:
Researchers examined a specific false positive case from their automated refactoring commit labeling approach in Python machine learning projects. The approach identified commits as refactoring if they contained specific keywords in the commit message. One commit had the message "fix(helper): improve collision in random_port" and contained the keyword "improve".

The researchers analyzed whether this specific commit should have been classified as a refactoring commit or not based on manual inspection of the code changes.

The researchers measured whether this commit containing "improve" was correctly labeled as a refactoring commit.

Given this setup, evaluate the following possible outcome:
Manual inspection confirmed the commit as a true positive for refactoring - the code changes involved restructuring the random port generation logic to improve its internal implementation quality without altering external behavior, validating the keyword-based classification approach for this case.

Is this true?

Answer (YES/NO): NO